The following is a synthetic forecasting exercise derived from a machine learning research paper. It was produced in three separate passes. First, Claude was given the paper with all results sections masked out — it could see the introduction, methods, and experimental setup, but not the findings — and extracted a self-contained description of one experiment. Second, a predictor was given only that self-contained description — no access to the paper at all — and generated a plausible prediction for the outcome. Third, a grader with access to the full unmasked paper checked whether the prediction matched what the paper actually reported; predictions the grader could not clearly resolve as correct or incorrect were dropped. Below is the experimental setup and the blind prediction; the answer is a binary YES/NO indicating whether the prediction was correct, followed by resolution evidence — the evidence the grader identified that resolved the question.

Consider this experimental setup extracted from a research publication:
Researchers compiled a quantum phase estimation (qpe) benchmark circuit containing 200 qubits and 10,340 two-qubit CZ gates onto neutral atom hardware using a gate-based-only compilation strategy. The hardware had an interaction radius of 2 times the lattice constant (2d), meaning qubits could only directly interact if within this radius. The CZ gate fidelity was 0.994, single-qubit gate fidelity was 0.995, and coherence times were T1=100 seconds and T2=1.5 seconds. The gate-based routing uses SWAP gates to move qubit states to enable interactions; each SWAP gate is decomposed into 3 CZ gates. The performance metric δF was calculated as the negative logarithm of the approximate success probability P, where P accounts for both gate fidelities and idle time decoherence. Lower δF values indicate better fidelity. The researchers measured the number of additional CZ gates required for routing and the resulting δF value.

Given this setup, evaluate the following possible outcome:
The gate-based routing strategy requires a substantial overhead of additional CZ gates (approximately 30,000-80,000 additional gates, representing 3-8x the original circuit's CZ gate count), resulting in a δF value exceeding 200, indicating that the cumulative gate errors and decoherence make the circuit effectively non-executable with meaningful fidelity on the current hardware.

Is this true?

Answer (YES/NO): NO